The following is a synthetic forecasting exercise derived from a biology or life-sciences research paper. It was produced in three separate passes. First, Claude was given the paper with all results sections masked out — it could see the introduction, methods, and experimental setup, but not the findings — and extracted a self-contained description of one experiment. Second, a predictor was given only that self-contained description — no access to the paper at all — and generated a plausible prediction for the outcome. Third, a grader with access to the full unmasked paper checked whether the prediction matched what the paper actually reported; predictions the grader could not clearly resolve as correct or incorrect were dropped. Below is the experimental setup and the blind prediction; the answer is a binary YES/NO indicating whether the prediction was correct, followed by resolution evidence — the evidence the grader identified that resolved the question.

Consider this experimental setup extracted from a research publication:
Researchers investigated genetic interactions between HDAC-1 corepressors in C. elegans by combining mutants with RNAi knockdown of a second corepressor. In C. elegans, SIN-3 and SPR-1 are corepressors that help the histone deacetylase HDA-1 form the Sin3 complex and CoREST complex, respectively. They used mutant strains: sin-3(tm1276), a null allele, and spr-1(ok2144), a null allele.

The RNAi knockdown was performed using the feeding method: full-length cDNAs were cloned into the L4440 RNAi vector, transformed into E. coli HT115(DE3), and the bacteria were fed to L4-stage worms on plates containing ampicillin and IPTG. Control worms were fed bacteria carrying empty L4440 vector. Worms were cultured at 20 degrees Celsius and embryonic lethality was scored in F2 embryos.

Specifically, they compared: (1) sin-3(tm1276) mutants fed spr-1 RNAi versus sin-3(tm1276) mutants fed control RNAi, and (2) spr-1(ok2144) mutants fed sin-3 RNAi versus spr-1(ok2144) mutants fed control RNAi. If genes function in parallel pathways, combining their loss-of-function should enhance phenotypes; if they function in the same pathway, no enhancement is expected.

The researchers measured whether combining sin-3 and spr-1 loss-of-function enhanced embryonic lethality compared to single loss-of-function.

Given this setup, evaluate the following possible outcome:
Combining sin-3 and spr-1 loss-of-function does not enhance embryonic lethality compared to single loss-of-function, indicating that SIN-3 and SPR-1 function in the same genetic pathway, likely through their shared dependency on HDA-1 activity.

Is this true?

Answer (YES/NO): YES